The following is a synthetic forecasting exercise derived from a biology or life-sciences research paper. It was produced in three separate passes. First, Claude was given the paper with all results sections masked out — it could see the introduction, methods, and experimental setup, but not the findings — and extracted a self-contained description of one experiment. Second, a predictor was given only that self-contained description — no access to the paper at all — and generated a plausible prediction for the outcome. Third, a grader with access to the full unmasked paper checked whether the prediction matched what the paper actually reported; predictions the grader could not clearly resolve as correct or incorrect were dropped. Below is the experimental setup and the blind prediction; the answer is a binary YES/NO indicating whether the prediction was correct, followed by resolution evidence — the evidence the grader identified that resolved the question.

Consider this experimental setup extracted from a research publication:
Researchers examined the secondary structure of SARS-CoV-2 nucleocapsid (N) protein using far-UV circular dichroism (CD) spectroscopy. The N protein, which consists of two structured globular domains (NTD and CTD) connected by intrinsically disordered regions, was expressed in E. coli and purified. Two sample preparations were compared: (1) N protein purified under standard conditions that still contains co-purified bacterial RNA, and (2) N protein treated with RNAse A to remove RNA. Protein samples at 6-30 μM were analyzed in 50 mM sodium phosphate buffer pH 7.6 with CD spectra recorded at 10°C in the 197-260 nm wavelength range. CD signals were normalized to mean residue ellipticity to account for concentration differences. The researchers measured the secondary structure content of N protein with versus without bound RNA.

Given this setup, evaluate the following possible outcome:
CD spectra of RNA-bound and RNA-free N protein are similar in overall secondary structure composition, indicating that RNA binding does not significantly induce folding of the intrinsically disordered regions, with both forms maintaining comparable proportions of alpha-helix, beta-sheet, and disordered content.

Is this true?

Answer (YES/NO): NO